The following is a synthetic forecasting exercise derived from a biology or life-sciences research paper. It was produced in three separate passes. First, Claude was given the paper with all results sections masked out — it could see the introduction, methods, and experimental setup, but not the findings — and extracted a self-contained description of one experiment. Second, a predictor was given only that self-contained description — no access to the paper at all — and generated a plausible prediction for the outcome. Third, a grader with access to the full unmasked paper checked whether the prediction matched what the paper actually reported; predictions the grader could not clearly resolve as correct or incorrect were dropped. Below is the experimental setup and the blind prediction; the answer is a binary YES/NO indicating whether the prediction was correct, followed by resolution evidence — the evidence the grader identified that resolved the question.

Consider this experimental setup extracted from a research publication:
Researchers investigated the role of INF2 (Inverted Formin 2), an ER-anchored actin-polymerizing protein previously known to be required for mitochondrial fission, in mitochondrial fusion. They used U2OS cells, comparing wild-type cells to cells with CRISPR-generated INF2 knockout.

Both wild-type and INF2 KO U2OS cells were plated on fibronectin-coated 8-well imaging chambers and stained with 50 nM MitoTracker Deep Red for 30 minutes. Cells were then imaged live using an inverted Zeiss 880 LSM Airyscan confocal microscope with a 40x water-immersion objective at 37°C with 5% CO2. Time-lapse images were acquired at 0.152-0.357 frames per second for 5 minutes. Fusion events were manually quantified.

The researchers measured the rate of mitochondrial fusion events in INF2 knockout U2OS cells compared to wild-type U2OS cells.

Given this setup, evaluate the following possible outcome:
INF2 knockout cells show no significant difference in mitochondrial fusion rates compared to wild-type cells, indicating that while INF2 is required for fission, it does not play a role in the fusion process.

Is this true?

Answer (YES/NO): NO